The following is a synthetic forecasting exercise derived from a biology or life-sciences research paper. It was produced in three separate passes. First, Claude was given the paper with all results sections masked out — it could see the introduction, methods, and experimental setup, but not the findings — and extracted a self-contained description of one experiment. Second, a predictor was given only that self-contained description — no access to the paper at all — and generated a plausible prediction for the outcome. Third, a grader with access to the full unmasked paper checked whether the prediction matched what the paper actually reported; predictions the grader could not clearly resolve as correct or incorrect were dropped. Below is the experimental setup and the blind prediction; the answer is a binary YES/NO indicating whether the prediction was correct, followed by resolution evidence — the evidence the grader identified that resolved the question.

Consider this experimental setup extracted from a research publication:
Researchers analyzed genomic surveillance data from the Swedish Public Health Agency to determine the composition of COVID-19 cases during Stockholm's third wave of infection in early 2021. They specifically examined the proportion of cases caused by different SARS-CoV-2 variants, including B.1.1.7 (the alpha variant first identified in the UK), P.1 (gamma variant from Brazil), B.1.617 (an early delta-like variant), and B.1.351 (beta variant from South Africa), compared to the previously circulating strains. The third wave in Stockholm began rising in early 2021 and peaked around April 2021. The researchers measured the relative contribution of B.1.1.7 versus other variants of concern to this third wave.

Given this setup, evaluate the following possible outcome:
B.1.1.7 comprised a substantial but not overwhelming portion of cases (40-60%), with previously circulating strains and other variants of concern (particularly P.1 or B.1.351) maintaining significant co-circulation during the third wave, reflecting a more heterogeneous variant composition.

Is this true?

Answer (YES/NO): NO